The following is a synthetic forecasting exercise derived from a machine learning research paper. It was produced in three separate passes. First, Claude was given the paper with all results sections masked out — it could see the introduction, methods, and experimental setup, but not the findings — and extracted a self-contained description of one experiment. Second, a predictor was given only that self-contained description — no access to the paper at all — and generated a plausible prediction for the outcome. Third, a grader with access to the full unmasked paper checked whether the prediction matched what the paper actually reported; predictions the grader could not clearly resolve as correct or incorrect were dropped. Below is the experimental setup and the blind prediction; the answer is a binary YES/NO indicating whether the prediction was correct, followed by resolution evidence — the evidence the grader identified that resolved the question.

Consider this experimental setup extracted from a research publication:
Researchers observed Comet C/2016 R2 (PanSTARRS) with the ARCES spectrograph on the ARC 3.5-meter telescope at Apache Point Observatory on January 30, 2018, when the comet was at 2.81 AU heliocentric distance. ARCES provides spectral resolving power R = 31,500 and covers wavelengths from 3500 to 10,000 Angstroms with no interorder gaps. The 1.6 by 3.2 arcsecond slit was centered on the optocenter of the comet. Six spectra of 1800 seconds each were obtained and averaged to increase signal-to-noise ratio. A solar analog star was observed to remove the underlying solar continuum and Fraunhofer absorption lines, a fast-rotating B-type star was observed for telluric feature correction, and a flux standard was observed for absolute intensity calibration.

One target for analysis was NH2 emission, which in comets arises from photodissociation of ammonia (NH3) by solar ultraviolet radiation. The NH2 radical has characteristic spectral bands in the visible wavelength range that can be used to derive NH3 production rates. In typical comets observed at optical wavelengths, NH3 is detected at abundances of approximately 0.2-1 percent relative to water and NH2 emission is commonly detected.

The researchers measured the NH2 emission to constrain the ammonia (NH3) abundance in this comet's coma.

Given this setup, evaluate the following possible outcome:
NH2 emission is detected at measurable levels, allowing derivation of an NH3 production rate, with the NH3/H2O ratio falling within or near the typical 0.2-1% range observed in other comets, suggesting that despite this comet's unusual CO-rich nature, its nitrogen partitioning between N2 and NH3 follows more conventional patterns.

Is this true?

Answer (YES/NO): NO